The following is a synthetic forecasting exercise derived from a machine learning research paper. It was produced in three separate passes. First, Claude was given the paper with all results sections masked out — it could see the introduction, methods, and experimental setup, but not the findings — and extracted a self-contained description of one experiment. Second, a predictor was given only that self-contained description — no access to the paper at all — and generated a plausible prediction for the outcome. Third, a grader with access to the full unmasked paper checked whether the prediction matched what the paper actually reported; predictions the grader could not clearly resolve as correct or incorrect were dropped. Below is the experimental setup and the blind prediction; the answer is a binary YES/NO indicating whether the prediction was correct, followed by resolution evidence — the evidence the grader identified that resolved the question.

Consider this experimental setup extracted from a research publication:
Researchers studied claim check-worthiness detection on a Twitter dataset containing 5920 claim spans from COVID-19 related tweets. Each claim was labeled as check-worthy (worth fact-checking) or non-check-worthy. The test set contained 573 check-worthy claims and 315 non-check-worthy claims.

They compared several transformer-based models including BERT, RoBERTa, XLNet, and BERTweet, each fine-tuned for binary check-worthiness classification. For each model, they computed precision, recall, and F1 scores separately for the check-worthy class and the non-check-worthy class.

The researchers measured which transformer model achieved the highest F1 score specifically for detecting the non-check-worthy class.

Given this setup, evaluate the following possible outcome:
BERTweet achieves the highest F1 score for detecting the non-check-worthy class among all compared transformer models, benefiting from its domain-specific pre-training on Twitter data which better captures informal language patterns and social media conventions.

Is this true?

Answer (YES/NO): NO